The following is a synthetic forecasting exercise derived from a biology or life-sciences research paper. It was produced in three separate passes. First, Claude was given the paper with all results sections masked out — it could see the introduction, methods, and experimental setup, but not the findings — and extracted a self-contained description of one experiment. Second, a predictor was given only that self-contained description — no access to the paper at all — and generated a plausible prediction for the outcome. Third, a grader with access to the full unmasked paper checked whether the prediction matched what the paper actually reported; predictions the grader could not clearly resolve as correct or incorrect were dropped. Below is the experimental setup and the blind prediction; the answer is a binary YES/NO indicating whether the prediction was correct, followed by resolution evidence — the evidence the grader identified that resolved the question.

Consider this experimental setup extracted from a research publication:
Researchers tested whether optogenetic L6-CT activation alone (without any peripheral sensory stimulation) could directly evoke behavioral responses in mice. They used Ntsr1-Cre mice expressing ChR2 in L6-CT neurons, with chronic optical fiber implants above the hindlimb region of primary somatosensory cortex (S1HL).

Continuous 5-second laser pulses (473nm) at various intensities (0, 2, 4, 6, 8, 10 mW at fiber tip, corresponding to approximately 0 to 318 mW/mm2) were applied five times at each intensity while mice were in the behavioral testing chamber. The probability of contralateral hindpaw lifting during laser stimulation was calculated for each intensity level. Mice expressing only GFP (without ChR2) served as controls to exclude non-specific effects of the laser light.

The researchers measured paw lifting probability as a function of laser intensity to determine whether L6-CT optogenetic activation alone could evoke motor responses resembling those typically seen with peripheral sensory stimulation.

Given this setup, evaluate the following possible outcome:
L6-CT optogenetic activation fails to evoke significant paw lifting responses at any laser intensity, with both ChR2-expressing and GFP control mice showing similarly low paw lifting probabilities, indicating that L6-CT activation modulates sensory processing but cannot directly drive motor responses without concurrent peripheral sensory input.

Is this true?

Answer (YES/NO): NO